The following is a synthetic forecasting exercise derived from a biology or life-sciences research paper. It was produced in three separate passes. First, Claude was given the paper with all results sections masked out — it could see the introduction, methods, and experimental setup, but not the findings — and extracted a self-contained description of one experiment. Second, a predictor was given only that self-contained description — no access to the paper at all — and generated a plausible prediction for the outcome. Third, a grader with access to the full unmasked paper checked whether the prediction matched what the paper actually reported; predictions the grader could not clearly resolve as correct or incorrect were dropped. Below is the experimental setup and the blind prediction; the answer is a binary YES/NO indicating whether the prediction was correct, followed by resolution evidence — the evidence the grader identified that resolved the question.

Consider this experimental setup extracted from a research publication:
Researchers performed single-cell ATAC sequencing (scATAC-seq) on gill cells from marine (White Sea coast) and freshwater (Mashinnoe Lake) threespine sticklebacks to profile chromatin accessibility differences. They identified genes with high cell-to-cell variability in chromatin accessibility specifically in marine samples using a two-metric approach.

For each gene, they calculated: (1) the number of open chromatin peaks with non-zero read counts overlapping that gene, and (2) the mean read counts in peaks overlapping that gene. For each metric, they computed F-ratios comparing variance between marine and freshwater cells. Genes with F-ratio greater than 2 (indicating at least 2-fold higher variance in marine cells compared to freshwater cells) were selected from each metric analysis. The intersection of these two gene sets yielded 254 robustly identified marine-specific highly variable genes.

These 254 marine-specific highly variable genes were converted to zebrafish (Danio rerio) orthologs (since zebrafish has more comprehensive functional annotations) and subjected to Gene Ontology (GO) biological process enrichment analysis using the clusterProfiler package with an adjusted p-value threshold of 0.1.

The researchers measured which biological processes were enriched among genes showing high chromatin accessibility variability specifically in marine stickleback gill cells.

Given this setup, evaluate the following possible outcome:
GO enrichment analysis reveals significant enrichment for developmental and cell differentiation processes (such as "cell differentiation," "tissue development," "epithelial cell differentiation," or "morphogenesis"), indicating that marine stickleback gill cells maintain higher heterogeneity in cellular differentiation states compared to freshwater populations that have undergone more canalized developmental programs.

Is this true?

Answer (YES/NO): NO